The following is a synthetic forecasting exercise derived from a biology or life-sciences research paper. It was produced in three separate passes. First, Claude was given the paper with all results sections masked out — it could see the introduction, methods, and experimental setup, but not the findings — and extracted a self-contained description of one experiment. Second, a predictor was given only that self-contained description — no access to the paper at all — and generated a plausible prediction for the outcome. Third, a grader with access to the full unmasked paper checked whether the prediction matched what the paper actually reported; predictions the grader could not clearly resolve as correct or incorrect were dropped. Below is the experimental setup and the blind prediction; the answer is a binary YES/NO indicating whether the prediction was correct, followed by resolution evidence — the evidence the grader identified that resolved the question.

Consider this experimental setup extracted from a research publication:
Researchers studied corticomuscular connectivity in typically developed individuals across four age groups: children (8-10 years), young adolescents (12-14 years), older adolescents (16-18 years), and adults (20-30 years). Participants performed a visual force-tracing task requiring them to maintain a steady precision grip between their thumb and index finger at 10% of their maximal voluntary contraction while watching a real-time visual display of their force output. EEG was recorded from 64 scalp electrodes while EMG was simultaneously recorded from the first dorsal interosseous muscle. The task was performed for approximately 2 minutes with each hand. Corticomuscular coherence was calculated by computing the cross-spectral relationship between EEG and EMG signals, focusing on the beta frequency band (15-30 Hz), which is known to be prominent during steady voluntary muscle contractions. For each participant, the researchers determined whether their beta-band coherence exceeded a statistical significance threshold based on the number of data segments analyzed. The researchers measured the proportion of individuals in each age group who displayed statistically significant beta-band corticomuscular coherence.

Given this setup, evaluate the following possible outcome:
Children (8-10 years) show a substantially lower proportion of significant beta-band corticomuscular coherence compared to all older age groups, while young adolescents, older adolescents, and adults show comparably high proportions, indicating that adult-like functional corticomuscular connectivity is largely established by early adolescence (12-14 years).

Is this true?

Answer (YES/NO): NO